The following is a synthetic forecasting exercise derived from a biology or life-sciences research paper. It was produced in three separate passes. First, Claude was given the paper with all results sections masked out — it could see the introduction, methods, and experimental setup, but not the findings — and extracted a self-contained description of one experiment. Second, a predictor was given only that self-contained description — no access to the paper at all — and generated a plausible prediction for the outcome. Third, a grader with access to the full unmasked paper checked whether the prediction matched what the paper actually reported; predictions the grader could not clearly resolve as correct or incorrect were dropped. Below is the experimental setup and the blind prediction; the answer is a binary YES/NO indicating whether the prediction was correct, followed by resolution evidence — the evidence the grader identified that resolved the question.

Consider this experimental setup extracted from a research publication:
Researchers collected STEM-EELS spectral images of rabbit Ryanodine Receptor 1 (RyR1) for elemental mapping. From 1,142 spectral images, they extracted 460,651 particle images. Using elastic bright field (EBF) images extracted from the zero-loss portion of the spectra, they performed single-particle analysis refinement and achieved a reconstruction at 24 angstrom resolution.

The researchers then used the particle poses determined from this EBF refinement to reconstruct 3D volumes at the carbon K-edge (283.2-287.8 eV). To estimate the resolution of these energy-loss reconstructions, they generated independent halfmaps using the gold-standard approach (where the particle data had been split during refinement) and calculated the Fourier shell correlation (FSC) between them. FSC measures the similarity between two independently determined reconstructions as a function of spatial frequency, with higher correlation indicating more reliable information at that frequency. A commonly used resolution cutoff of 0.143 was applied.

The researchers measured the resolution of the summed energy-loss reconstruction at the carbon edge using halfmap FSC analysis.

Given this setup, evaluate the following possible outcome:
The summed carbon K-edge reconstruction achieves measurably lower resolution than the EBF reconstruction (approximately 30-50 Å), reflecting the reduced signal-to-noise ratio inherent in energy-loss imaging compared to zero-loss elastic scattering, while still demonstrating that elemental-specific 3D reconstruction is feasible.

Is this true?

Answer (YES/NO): YES